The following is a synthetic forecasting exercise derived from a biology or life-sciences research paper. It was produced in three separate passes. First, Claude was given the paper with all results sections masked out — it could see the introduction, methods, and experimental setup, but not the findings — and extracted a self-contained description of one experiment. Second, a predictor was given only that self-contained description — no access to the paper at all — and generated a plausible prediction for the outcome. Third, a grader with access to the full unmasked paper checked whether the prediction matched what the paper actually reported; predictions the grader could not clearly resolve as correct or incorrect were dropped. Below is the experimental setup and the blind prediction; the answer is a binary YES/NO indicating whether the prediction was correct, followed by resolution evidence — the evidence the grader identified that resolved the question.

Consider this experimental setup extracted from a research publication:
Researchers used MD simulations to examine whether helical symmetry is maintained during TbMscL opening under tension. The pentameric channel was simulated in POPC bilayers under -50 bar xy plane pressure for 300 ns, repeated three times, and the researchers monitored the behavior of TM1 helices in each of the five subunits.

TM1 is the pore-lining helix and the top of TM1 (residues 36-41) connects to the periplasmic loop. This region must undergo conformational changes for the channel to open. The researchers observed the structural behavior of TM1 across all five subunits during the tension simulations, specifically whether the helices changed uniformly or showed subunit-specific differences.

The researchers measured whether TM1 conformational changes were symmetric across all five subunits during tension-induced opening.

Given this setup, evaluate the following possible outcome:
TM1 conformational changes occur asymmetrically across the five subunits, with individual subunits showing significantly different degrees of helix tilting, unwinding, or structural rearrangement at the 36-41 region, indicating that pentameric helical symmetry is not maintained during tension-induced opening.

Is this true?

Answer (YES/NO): YES